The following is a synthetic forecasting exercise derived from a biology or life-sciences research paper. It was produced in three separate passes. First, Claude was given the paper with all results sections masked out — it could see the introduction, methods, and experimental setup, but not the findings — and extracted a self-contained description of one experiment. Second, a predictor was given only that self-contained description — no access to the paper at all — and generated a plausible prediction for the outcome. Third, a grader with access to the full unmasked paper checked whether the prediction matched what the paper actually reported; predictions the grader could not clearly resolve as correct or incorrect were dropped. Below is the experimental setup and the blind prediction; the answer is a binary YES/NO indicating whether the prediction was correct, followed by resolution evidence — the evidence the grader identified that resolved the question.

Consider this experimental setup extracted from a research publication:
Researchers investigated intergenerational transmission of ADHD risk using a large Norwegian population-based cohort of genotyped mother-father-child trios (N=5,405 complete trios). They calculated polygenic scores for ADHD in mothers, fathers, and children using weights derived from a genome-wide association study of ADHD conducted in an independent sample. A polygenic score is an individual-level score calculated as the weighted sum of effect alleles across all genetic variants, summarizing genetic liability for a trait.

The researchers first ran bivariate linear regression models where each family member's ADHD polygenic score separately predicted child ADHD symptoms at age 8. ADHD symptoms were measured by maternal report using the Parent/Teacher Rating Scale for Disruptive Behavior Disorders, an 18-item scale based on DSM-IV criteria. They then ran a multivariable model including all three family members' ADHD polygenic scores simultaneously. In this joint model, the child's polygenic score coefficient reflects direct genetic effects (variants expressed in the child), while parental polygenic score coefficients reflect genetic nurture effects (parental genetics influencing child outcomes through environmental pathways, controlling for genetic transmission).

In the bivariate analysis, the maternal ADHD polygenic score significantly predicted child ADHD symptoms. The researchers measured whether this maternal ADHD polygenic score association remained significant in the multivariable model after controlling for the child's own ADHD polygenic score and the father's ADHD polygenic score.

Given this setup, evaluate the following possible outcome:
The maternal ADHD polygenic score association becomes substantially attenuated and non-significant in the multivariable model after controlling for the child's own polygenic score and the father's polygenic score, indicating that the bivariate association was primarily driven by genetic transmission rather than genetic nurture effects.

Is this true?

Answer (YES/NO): YES